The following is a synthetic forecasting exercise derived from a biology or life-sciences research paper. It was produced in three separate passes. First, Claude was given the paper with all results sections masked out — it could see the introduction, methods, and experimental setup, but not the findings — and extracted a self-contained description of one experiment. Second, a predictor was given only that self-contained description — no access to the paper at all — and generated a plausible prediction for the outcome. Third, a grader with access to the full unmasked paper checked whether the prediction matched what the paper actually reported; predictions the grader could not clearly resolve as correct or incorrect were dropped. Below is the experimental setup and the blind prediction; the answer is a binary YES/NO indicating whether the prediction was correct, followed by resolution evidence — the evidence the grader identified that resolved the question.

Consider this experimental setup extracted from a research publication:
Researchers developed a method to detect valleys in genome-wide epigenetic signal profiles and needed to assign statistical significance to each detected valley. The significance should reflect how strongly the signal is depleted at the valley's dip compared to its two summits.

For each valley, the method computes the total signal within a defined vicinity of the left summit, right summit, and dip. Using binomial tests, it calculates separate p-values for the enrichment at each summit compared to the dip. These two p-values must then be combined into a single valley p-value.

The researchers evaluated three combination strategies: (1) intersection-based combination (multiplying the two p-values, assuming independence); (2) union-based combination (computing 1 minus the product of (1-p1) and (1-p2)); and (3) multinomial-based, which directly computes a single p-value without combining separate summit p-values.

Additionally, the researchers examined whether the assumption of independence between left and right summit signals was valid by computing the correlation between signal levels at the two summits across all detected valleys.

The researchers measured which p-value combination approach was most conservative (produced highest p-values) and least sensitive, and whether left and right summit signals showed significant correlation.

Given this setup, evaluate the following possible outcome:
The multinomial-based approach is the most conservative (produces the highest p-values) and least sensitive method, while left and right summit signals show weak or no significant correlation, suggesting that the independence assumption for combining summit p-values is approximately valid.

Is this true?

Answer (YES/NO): NO